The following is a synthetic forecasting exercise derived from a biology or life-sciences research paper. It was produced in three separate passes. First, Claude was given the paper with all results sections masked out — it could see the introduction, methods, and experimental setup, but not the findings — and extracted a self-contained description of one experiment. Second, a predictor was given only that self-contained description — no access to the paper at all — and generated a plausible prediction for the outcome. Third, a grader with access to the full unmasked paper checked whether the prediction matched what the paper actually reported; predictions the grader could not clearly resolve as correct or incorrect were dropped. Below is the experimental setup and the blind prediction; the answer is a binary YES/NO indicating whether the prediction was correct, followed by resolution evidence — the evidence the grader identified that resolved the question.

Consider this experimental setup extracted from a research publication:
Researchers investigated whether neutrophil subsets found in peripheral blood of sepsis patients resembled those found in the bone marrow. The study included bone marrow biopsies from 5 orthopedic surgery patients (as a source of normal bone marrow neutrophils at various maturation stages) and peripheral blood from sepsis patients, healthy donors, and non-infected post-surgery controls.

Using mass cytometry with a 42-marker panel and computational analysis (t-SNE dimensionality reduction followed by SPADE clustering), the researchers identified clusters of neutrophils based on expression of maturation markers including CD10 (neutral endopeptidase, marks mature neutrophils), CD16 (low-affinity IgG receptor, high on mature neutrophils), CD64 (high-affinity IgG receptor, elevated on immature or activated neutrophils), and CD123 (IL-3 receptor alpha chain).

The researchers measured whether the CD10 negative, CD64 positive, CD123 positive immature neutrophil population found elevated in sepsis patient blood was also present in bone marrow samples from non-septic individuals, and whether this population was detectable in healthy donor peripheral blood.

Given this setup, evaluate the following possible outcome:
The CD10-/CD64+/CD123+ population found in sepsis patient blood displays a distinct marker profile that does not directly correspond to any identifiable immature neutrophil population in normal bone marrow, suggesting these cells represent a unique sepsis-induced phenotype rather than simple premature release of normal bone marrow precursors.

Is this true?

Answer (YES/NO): NO